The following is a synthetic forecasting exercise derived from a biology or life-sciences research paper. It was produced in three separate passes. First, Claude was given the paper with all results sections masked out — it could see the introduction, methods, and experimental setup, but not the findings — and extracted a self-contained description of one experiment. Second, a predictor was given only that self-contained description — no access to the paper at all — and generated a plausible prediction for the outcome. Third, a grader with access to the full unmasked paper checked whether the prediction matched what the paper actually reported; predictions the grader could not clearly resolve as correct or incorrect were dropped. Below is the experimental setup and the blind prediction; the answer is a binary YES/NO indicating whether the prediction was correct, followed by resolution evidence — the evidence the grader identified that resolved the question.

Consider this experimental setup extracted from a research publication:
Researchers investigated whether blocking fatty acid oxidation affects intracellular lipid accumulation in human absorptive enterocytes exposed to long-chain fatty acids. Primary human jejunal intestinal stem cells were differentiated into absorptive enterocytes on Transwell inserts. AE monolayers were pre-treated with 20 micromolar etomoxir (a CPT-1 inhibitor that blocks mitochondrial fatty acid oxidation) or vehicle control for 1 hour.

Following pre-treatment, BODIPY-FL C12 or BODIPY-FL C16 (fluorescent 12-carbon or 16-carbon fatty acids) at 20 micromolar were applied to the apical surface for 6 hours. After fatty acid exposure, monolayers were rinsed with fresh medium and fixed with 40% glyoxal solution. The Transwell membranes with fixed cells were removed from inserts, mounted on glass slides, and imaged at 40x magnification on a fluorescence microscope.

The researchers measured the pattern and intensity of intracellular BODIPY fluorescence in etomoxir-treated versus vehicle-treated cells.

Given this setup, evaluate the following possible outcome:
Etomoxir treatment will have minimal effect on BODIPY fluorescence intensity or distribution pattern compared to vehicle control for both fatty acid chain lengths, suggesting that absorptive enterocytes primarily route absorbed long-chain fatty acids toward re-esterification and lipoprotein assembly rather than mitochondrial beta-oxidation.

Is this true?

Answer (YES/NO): NO